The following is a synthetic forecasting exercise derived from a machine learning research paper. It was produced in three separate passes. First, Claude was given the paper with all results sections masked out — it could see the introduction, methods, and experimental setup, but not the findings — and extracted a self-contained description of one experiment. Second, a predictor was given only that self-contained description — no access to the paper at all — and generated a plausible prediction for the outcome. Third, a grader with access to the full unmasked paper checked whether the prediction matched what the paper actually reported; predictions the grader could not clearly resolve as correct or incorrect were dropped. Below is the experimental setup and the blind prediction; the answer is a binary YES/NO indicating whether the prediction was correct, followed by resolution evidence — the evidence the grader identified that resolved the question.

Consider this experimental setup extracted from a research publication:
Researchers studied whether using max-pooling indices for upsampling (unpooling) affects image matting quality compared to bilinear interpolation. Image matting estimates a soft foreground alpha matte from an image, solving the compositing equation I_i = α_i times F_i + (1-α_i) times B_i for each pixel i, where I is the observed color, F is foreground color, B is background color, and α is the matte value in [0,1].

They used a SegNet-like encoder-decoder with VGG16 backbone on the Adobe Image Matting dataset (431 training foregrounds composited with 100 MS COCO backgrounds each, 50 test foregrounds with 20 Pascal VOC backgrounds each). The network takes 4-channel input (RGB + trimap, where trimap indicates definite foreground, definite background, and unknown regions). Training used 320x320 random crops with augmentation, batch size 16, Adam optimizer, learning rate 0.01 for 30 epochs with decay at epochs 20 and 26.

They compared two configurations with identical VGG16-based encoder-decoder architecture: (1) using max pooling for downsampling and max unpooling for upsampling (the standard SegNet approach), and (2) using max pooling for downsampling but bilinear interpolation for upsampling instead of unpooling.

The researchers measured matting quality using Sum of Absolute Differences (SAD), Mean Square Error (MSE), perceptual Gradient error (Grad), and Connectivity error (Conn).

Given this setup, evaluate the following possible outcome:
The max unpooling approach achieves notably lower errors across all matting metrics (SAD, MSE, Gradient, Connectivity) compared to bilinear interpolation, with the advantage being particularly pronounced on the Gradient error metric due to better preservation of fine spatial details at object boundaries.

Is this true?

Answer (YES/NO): YES